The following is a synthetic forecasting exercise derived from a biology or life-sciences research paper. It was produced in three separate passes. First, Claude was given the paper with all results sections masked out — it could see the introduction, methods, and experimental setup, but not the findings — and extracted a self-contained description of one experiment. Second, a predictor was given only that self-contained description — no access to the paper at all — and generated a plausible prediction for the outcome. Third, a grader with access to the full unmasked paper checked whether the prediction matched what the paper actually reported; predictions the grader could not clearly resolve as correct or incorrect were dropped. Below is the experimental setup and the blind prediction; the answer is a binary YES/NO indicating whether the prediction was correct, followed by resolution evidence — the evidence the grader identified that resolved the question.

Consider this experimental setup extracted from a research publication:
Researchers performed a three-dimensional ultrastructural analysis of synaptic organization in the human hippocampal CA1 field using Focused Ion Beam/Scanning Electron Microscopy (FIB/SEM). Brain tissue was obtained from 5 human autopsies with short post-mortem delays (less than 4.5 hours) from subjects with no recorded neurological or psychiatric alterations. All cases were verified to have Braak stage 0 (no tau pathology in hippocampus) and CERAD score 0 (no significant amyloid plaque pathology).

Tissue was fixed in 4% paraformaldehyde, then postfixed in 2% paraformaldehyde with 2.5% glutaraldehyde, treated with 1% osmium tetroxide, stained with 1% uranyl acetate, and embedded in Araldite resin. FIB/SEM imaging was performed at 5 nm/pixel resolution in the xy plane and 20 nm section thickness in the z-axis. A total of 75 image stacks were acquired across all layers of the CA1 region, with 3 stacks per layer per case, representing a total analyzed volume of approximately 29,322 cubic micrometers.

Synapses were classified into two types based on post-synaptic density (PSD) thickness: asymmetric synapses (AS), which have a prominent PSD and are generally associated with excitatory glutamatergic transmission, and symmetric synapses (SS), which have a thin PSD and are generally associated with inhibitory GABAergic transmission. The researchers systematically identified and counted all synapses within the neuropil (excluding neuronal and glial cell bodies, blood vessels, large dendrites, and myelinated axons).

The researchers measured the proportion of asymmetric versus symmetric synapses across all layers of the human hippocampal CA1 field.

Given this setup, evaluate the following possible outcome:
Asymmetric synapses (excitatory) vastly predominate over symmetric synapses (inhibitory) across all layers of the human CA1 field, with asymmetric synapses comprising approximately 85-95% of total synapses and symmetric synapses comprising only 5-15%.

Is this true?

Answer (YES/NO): YES